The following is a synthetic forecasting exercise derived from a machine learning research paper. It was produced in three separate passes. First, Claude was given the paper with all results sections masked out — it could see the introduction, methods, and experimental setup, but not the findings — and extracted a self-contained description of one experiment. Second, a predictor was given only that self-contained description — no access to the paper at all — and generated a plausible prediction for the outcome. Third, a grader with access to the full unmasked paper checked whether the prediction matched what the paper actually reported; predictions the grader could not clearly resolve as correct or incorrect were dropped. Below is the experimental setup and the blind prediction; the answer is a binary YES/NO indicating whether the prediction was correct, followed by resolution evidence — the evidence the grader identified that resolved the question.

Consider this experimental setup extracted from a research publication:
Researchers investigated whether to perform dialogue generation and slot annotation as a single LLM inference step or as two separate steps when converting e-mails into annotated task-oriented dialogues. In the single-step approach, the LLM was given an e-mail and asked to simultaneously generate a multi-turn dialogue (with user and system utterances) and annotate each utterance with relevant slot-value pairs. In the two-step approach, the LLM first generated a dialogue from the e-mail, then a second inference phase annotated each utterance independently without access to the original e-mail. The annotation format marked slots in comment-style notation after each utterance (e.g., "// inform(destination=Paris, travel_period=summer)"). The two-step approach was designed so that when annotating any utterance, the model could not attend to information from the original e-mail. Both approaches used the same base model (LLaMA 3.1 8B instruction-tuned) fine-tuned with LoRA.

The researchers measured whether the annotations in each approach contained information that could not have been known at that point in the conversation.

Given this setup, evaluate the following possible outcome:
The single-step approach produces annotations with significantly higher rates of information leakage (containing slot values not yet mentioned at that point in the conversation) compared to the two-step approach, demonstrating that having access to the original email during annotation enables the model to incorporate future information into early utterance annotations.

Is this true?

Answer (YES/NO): YES